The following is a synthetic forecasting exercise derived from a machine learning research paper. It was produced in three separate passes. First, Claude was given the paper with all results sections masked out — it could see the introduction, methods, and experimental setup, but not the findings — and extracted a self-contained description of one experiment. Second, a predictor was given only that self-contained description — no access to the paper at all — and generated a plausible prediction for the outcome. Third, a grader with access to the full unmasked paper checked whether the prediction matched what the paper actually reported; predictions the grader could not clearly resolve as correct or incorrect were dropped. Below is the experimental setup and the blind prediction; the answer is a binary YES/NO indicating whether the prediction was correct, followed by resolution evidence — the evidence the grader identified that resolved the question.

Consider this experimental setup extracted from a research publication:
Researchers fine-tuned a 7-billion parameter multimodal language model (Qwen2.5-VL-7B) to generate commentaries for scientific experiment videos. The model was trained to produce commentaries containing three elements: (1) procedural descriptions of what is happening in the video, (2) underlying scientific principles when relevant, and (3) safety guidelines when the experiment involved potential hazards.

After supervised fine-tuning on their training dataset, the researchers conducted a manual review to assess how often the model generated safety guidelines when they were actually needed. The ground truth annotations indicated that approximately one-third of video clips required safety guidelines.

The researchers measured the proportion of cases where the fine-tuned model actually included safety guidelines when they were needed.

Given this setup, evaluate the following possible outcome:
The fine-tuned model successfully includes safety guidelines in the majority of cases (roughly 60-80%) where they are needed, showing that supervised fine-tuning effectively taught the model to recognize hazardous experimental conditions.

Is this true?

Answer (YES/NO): NO